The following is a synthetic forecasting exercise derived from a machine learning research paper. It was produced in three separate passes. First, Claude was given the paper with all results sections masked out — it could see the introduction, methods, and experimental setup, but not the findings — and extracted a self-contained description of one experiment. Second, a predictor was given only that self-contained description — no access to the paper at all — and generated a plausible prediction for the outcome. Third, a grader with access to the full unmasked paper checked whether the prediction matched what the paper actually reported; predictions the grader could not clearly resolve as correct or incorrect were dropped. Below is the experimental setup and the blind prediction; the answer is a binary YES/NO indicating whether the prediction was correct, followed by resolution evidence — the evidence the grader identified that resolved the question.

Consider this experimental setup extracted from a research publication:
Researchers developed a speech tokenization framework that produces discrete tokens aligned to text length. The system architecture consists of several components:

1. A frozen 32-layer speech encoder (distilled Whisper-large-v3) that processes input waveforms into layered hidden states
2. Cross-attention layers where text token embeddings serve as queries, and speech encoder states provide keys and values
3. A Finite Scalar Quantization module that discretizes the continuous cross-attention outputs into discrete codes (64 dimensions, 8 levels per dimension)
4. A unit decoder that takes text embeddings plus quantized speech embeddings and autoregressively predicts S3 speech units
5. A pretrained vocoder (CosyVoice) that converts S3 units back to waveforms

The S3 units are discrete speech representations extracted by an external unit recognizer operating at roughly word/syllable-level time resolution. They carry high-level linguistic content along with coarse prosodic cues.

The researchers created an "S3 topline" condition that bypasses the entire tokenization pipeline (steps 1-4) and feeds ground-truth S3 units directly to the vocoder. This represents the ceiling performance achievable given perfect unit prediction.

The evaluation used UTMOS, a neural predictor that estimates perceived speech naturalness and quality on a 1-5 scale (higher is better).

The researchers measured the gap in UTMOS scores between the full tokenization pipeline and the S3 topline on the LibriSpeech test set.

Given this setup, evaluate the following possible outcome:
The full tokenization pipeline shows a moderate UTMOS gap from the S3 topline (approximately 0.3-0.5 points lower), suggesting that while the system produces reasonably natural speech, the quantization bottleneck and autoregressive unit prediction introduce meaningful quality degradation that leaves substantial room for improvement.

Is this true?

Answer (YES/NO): NO